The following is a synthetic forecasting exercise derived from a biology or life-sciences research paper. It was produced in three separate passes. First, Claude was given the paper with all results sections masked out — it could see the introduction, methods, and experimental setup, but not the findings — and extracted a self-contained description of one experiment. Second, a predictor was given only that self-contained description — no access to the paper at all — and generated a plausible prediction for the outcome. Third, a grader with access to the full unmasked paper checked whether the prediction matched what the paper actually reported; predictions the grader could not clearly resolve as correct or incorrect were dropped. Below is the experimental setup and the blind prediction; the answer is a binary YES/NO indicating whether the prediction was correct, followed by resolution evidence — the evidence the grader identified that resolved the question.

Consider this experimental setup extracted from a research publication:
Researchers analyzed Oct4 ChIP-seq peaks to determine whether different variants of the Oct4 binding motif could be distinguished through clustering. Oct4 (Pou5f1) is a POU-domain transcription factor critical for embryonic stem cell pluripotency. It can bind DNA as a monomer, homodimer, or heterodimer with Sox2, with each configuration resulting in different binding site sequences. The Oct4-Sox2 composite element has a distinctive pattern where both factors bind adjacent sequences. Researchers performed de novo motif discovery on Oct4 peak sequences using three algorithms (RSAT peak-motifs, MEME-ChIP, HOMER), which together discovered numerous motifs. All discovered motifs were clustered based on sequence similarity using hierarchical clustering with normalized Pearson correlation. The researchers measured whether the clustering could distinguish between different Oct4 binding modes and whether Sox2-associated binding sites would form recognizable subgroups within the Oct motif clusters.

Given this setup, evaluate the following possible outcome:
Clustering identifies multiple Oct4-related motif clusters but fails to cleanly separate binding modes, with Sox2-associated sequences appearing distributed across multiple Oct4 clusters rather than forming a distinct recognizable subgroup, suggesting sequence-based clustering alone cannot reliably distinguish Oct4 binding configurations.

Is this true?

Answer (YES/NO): NO